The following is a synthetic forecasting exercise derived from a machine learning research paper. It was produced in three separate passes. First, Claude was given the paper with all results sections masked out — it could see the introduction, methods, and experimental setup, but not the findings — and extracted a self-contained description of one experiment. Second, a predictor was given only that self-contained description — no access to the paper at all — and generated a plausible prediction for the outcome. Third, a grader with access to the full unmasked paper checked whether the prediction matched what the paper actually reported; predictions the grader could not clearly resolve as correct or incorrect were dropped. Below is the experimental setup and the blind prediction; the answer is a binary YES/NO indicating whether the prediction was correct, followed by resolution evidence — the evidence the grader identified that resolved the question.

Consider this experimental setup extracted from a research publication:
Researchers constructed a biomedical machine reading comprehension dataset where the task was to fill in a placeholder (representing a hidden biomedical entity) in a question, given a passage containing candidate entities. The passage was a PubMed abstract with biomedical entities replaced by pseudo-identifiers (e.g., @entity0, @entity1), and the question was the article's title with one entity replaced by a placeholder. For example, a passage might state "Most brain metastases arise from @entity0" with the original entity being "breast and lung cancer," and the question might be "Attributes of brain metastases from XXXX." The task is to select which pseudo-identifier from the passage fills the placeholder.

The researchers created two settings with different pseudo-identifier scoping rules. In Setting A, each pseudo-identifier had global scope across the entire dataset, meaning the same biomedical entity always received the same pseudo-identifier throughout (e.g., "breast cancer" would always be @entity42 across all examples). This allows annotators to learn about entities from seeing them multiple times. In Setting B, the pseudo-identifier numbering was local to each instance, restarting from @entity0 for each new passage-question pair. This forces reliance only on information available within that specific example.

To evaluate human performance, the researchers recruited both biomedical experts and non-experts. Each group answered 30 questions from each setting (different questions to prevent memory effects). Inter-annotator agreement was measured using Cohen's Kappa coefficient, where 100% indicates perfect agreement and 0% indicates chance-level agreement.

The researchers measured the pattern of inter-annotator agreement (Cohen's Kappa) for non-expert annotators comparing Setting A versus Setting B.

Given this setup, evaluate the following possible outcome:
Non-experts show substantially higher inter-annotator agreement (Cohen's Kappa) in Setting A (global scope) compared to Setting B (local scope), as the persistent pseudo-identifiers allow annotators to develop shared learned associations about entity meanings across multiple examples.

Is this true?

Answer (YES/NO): YES